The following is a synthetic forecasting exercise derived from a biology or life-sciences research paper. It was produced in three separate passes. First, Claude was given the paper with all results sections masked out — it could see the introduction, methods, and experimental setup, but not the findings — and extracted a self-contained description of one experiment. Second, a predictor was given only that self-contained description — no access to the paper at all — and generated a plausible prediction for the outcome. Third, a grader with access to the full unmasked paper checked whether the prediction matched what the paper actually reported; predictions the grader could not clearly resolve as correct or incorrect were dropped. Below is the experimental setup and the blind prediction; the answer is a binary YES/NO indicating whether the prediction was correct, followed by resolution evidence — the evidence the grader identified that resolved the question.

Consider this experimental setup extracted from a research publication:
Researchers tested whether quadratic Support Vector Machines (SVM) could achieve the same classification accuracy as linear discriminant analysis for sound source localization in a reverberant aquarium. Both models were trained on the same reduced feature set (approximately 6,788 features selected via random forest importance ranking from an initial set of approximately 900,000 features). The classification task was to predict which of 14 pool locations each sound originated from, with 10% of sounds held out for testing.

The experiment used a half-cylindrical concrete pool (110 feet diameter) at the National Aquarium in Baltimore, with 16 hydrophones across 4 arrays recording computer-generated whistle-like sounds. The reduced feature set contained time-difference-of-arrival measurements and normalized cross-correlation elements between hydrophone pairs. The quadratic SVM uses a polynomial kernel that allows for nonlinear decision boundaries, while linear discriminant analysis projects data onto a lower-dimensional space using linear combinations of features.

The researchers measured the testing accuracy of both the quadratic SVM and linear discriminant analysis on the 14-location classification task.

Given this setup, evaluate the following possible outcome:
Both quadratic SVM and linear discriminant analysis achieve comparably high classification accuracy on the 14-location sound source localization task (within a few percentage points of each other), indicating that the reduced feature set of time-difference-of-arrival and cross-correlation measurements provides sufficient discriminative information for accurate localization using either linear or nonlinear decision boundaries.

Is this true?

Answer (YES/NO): YES